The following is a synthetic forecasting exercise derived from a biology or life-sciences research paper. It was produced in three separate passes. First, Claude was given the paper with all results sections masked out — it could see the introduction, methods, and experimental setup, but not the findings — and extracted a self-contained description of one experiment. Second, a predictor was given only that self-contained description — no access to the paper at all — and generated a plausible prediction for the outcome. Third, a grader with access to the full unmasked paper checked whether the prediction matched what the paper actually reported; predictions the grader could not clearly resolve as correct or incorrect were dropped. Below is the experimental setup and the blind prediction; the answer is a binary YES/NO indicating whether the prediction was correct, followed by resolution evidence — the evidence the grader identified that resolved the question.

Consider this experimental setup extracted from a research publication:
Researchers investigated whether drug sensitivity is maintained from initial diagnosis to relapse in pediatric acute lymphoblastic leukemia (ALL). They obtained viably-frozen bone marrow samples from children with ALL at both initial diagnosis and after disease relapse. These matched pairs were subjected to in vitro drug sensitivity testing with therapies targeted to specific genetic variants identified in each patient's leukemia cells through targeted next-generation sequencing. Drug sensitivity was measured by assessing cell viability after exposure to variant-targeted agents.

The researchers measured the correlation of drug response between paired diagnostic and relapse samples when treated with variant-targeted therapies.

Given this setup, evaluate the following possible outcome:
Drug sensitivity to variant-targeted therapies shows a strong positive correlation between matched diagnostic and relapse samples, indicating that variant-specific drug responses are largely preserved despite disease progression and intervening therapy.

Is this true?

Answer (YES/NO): YES